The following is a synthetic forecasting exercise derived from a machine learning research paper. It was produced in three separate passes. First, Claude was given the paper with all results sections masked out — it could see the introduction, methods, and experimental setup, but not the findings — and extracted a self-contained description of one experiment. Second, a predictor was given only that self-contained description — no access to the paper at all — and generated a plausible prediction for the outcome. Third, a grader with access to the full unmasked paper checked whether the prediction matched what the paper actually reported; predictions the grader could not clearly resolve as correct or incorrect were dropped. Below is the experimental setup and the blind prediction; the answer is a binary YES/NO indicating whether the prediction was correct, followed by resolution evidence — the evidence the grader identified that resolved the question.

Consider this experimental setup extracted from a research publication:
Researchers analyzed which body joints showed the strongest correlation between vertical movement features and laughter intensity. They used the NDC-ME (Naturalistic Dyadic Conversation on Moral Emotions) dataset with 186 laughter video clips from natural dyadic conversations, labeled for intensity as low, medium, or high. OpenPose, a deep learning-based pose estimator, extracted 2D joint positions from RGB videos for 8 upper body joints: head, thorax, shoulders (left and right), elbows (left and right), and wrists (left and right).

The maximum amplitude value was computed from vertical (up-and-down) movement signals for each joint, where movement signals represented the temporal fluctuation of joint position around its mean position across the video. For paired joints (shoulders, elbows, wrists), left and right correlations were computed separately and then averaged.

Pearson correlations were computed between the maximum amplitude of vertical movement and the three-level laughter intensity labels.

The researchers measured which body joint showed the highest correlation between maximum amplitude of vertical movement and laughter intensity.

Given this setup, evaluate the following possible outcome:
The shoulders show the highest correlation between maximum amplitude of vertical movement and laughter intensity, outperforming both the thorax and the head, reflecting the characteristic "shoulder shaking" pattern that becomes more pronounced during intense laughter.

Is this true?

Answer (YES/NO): NO